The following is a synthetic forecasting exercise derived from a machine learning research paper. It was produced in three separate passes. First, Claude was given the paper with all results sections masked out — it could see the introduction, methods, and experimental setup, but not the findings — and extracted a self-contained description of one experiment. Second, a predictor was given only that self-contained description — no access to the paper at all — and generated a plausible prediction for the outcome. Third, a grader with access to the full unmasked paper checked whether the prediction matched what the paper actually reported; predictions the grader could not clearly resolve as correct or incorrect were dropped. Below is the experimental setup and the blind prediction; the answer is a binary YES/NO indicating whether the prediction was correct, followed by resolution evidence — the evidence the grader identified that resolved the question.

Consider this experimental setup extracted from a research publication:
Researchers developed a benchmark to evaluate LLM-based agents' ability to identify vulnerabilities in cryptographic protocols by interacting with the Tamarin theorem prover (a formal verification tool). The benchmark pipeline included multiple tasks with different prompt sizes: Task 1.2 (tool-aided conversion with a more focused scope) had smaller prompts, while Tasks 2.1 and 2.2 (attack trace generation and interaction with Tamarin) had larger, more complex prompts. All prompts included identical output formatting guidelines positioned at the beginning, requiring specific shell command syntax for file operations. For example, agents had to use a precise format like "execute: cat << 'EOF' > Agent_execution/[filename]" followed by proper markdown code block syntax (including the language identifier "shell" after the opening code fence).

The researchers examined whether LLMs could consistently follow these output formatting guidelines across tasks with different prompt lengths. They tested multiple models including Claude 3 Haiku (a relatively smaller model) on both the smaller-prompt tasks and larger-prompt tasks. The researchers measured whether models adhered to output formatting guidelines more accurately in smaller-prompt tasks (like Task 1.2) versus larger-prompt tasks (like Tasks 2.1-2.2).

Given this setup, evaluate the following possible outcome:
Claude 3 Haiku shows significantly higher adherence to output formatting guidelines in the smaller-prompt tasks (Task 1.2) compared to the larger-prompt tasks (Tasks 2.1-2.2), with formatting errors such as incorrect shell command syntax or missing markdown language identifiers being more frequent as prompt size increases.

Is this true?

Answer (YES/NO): YES